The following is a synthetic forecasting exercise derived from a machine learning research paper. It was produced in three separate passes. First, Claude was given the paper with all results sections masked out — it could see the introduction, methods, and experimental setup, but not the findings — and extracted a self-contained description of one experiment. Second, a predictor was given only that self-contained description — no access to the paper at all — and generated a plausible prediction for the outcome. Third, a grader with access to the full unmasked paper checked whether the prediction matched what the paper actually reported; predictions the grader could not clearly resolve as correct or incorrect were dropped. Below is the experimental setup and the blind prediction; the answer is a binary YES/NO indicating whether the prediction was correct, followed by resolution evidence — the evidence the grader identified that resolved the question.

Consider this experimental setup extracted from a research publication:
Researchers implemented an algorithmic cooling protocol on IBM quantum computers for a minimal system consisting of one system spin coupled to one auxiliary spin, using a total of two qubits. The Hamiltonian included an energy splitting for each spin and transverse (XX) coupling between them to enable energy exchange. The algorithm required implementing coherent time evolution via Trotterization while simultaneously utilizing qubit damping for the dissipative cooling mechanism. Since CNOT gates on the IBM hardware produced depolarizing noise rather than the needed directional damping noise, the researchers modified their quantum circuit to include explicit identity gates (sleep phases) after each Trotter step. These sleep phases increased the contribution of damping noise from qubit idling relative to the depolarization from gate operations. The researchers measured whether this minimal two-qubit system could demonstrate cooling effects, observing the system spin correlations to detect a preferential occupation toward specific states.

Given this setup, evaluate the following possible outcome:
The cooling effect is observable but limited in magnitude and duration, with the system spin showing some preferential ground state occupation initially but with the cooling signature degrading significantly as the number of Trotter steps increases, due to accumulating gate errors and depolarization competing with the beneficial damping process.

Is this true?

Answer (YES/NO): NO